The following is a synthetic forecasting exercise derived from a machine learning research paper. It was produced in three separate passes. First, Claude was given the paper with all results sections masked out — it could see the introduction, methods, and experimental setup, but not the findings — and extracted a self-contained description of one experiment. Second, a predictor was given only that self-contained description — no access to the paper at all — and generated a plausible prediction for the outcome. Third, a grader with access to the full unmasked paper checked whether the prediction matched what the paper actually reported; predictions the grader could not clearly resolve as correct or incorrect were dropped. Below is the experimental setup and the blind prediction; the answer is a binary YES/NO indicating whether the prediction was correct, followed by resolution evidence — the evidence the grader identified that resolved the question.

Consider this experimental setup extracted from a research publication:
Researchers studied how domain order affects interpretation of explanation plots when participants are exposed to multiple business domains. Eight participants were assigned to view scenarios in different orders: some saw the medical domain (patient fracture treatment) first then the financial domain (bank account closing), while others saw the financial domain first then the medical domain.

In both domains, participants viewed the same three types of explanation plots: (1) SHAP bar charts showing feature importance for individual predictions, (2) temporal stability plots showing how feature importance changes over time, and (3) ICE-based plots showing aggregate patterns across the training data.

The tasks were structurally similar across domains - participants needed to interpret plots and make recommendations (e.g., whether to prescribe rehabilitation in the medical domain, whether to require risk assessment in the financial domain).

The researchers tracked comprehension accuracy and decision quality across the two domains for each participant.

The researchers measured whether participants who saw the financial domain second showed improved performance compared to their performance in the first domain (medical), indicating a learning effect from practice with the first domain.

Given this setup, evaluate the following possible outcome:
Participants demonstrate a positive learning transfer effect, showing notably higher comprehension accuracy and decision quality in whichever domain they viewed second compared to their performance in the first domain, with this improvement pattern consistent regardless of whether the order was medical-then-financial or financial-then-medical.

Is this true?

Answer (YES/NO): NO